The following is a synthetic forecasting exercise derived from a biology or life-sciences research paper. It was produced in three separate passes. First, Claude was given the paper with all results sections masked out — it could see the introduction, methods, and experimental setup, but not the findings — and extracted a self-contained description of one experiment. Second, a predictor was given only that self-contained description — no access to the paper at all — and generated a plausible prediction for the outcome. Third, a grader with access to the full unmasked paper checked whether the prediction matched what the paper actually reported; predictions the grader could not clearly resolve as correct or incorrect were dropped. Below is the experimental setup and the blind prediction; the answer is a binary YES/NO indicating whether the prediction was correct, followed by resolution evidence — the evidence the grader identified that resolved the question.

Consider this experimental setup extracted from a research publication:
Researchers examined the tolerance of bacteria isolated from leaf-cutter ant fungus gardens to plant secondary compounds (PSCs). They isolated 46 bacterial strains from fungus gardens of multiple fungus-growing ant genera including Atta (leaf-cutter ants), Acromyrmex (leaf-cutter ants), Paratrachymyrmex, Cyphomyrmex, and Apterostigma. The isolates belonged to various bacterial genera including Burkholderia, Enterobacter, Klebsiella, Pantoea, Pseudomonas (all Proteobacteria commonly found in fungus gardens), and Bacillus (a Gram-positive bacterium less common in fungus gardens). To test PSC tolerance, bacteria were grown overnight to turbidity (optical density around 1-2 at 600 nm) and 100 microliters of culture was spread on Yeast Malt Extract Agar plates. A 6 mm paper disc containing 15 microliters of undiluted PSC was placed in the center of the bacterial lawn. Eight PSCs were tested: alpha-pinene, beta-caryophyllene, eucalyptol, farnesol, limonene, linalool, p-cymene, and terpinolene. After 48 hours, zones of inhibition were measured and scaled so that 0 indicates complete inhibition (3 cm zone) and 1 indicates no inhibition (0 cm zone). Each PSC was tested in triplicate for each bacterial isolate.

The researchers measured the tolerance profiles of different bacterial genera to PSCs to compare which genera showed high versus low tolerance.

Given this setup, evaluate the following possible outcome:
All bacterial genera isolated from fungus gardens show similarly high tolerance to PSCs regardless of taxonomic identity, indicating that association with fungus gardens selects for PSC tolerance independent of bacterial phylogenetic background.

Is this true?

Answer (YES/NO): NO